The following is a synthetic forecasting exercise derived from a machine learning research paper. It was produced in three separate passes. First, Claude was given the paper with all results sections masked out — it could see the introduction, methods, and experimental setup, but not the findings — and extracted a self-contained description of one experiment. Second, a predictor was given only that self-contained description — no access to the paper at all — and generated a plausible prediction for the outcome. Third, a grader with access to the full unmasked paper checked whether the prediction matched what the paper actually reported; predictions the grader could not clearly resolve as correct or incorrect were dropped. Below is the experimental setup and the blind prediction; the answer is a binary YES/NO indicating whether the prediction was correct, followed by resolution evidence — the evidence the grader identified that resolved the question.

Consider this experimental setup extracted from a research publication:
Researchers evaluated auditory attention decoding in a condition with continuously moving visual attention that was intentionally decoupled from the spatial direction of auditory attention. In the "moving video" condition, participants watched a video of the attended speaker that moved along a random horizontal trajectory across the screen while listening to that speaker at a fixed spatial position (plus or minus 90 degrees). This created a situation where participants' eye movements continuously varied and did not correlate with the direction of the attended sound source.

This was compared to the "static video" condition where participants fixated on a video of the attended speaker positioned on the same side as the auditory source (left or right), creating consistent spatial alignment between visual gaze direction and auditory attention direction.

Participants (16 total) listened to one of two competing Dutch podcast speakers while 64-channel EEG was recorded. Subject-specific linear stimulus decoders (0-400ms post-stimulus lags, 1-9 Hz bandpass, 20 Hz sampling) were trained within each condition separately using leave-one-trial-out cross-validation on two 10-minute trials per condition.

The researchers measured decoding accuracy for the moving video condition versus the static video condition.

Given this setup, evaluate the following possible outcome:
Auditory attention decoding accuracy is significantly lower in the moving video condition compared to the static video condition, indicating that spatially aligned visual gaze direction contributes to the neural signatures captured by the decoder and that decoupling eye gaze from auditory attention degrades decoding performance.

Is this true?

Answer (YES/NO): NO